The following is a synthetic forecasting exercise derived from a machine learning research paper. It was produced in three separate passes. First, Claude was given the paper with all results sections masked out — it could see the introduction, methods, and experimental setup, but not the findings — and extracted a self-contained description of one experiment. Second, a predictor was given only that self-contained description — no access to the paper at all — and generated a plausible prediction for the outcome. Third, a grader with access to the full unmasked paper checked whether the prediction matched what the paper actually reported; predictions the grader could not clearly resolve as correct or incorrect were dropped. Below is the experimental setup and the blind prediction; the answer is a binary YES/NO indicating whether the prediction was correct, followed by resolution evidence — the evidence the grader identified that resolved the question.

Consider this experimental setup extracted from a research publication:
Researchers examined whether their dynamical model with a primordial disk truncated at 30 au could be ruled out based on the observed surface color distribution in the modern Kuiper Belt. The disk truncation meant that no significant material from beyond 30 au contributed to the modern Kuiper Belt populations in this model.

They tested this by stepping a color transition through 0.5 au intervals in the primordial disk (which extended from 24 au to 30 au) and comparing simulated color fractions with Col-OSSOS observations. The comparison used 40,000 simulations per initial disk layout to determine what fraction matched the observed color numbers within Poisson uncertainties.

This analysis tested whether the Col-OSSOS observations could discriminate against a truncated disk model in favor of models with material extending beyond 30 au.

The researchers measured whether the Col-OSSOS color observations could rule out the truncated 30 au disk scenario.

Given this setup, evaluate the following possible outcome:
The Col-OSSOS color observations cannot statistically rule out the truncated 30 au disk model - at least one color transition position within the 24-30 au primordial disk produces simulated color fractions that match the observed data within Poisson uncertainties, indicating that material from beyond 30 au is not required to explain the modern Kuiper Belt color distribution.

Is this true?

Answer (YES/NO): YES